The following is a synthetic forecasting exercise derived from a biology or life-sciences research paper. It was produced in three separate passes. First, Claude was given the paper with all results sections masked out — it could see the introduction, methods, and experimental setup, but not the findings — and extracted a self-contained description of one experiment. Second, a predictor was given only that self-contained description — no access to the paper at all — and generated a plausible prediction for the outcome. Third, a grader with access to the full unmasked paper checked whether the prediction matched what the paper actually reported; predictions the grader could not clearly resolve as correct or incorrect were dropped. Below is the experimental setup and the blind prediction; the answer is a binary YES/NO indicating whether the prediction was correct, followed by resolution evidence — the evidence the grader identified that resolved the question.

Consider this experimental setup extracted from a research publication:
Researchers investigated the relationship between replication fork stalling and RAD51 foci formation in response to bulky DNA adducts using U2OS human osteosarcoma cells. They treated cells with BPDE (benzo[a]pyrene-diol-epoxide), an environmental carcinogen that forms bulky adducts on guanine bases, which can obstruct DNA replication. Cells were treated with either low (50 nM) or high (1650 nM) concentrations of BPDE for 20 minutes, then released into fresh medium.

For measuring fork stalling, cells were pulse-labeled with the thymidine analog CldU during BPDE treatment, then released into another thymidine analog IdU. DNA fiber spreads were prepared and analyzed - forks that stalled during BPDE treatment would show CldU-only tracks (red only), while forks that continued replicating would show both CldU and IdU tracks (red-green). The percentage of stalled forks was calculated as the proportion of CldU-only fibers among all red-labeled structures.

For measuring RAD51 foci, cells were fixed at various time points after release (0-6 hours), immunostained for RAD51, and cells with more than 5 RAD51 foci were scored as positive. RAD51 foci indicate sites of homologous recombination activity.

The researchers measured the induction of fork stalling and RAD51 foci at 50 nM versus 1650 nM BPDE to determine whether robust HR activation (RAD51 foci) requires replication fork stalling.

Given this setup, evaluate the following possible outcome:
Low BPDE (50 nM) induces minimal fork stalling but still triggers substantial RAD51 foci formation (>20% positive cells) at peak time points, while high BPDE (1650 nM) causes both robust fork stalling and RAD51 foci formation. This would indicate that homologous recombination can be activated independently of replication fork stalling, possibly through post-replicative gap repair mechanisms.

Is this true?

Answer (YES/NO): NO